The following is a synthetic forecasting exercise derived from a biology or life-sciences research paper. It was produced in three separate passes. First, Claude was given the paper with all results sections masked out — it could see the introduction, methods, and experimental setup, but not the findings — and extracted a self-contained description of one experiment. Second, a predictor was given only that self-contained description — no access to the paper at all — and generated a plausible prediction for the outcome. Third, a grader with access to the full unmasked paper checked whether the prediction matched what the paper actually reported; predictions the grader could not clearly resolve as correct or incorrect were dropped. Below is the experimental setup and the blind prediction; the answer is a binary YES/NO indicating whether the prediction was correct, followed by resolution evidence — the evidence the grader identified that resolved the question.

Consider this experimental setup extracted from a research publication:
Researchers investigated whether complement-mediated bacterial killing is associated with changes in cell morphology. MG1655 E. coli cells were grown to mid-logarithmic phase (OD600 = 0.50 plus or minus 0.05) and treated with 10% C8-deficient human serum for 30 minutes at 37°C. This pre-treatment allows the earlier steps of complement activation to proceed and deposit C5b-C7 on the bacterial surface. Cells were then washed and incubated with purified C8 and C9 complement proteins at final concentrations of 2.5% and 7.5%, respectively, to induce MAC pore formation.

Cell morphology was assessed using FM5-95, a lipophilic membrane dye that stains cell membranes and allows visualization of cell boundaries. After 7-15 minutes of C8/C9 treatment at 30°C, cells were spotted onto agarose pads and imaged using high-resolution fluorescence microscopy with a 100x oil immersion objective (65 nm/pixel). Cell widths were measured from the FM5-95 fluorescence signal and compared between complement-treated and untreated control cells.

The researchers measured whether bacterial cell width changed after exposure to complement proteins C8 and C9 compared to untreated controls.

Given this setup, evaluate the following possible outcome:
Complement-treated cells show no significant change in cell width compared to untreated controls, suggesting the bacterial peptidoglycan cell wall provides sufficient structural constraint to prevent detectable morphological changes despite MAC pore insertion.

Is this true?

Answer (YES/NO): NO